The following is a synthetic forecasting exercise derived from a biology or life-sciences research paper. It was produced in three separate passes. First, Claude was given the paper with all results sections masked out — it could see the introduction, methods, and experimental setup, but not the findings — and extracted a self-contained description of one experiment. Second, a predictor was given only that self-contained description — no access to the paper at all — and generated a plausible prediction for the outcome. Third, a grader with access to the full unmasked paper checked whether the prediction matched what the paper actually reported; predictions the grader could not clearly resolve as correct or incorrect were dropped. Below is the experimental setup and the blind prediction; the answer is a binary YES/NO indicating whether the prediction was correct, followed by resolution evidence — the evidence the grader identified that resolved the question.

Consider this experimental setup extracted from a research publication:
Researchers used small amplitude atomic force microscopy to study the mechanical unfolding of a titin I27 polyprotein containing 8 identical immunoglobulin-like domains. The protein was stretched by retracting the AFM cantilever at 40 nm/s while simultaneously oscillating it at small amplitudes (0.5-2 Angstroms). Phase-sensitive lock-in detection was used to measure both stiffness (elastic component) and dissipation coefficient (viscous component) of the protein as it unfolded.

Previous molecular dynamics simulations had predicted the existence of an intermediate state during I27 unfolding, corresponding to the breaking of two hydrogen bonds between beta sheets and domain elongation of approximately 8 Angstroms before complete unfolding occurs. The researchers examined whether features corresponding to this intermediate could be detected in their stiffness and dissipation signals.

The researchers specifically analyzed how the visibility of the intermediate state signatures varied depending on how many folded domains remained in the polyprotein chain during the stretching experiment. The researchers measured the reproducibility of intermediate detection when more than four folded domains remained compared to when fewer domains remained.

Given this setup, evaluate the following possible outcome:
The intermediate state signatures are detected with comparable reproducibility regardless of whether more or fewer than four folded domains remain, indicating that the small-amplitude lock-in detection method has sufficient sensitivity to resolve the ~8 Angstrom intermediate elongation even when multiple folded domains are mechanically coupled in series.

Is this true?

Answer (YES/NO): NO